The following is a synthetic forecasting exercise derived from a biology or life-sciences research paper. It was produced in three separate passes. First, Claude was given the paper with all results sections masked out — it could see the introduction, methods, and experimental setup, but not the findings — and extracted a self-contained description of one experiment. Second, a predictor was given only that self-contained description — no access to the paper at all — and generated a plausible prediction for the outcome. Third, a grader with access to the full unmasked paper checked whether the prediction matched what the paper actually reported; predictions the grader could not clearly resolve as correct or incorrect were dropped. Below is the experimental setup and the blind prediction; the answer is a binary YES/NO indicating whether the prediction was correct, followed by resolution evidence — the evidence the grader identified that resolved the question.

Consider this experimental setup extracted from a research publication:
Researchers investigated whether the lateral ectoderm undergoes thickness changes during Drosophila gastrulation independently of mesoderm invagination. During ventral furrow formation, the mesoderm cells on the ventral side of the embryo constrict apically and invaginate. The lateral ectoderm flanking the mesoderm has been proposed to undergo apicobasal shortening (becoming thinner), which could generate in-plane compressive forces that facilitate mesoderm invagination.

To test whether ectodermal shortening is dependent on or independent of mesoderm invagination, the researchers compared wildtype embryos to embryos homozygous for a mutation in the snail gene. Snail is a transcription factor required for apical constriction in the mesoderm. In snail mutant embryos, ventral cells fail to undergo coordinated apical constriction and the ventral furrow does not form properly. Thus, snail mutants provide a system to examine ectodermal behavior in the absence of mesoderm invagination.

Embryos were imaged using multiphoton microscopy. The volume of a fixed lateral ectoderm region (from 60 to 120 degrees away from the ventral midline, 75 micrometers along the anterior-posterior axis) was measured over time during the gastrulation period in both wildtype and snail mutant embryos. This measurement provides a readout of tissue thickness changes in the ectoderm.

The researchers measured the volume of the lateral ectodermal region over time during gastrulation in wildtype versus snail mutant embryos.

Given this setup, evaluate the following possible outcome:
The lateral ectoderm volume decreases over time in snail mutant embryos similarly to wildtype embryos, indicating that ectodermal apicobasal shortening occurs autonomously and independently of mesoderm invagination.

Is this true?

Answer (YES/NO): YES